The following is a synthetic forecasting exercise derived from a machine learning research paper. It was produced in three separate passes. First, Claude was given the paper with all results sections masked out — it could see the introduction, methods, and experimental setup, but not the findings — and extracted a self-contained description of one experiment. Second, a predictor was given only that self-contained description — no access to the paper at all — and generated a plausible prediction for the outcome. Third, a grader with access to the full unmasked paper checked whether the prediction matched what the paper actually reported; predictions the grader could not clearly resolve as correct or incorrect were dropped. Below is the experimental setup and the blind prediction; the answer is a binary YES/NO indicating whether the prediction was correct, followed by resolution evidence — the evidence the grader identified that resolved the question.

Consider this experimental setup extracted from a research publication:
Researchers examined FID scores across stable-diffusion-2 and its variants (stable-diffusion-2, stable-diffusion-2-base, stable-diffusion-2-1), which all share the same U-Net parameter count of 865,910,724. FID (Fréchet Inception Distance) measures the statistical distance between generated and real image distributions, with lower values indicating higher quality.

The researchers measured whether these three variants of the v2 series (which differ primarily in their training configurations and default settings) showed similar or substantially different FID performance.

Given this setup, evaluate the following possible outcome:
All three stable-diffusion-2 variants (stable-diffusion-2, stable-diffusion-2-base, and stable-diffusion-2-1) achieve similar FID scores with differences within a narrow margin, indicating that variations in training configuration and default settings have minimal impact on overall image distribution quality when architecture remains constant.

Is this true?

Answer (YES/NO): NO